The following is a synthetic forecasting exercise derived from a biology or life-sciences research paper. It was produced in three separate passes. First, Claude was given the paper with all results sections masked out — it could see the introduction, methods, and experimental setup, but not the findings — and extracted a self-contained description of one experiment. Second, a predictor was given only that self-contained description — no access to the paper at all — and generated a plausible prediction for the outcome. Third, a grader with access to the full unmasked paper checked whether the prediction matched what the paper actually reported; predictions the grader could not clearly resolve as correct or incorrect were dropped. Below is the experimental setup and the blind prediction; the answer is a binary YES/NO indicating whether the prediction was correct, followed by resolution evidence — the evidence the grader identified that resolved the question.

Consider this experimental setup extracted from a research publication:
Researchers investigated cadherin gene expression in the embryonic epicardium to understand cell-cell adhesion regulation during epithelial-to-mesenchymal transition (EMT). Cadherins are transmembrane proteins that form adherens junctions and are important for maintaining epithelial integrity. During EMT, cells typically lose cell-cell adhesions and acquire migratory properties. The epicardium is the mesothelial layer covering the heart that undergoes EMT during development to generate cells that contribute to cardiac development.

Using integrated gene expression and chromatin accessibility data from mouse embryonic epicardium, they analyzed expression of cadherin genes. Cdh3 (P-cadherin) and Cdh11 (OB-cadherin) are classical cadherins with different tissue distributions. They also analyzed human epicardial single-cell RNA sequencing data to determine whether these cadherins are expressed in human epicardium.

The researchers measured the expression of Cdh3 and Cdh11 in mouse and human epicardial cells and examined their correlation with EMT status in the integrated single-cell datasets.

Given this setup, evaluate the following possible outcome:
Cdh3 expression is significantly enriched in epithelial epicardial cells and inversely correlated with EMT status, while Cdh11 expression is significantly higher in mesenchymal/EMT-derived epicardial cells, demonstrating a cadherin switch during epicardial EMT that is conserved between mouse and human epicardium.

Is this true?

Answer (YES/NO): NO